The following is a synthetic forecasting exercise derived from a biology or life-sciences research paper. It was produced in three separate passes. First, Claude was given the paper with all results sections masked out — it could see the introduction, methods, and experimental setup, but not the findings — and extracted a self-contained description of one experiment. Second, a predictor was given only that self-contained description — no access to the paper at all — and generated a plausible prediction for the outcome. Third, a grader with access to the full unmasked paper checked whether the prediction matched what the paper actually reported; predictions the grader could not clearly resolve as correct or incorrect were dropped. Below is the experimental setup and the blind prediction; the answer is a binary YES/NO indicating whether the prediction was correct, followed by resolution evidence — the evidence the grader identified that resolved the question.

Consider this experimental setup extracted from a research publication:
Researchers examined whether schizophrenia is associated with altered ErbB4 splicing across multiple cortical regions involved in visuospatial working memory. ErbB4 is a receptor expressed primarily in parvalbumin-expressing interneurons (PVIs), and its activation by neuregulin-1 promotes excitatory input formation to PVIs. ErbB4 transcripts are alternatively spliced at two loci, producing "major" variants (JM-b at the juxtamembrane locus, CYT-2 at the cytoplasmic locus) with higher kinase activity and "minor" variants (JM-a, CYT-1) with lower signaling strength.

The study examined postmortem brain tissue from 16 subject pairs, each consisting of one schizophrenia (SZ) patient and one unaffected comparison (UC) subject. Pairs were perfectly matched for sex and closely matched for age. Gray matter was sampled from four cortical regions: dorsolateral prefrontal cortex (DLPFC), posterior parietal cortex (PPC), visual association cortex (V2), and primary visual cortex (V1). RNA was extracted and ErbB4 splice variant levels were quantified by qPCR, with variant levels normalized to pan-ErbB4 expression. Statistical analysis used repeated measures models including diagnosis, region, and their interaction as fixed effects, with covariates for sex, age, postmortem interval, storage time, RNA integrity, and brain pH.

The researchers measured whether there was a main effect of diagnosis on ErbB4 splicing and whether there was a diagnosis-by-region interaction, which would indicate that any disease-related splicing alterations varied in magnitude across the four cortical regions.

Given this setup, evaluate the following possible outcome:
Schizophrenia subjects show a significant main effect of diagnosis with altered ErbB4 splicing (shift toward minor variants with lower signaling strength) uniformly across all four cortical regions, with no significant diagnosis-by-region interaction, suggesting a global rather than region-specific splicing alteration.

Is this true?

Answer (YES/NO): NO